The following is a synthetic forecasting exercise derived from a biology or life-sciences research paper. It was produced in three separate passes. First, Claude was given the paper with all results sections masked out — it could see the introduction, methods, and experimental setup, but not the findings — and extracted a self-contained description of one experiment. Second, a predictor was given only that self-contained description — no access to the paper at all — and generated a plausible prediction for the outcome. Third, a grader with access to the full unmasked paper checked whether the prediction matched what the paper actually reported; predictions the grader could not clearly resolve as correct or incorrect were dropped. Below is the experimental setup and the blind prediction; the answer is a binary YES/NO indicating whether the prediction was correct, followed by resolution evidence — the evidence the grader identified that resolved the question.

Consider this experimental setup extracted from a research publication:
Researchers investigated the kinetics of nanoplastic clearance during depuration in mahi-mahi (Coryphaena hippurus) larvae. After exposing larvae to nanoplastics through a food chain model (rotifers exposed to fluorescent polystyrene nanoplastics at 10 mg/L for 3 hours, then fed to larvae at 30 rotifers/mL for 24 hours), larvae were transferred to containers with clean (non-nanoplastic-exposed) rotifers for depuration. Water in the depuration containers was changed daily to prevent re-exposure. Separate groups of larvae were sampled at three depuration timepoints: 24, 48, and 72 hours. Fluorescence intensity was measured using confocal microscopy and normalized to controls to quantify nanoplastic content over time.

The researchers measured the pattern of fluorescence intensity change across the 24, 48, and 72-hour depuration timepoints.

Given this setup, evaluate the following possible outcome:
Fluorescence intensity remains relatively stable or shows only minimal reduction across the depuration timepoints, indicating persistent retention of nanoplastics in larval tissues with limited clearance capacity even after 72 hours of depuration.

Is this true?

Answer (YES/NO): NO